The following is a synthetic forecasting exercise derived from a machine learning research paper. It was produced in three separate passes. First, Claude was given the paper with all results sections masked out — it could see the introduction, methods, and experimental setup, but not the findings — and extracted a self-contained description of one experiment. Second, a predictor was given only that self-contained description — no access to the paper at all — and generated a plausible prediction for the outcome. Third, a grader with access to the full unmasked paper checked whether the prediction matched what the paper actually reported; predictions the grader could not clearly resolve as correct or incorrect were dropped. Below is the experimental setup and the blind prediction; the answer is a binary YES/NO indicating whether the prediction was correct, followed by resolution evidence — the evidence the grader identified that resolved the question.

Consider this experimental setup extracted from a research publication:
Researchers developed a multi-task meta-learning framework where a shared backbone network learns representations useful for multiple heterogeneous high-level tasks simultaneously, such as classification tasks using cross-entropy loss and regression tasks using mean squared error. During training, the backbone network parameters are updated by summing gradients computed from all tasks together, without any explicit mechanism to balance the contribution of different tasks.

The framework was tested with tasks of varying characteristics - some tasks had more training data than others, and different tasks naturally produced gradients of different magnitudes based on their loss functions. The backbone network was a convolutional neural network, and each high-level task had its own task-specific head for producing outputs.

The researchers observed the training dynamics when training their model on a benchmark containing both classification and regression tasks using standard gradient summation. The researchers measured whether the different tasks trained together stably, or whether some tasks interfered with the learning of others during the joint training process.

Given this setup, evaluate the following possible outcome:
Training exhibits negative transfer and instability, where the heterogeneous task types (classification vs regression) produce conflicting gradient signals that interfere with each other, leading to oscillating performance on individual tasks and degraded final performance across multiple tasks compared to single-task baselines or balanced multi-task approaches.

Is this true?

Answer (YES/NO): NO